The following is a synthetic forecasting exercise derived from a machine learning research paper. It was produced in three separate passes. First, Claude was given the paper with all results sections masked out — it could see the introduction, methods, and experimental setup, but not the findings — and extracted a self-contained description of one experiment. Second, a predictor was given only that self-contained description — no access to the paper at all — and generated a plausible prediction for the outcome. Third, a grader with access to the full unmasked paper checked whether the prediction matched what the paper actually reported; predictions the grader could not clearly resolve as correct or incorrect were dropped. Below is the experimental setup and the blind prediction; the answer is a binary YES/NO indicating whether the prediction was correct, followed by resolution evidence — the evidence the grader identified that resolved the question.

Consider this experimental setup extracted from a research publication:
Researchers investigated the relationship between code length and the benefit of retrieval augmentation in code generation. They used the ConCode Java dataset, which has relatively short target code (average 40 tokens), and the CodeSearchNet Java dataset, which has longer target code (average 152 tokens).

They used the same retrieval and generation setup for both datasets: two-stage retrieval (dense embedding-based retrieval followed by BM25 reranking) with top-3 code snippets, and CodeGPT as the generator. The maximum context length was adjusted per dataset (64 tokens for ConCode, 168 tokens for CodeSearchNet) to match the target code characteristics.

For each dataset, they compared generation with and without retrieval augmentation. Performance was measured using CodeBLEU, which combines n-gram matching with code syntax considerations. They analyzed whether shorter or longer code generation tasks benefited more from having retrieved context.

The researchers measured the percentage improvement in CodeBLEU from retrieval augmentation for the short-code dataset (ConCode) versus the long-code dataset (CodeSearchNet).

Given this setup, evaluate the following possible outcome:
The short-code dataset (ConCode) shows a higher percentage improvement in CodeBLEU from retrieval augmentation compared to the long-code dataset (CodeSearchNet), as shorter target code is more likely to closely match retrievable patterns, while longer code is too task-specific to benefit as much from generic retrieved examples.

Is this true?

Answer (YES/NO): NO